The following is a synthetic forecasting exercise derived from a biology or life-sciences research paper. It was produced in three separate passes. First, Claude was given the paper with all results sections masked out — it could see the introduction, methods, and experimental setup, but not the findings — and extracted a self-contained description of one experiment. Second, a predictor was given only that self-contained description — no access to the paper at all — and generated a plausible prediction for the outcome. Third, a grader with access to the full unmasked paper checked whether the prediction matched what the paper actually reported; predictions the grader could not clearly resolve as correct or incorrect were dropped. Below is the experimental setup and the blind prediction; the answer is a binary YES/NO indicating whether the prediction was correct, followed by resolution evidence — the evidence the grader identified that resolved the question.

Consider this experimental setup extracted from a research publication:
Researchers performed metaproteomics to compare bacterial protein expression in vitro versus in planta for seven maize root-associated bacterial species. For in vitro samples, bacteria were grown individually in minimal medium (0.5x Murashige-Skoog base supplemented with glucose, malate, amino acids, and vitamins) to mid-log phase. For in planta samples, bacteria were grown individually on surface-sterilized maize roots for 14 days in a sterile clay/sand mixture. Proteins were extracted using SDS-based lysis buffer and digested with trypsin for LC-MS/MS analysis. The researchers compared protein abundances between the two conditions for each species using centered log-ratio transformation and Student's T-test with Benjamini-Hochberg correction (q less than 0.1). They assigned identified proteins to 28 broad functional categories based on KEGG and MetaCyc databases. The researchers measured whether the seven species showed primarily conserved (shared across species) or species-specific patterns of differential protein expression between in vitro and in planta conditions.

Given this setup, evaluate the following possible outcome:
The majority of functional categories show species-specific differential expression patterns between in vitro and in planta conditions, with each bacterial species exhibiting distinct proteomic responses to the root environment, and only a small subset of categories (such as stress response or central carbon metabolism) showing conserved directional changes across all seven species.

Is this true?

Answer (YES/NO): NO